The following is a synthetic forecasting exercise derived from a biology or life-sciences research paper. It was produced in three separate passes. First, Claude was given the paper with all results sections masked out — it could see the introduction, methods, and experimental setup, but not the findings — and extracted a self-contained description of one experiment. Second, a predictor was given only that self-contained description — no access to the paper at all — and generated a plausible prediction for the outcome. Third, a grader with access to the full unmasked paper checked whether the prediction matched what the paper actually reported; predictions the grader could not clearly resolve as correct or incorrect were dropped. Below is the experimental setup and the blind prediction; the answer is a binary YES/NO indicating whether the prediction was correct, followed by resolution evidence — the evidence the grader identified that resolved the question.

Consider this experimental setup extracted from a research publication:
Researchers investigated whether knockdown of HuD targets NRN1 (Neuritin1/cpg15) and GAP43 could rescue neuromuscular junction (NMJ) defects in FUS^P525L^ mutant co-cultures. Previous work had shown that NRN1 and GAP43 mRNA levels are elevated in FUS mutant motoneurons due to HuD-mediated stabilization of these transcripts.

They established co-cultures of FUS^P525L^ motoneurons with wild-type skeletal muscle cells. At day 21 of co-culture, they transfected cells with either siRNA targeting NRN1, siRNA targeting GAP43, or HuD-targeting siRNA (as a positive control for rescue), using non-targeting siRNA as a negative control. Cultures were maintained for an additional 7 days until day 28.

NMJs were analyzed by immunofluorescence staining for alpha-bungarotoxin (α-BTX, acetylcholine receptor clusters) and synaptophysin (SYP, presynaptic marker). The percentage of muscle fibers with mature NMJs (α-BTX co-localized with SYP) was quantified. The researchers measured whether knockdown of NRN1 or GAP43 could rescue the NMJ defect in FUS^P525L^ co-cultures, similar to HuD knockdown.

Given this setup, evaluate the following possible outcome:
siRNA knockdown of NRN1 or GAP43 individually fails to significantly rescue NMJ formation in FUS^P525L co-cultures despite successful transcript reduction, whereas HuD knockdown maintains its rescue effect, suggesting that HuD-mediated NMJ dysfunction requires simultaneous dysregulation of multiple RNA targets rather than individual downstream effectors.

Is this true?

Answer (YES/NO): NO